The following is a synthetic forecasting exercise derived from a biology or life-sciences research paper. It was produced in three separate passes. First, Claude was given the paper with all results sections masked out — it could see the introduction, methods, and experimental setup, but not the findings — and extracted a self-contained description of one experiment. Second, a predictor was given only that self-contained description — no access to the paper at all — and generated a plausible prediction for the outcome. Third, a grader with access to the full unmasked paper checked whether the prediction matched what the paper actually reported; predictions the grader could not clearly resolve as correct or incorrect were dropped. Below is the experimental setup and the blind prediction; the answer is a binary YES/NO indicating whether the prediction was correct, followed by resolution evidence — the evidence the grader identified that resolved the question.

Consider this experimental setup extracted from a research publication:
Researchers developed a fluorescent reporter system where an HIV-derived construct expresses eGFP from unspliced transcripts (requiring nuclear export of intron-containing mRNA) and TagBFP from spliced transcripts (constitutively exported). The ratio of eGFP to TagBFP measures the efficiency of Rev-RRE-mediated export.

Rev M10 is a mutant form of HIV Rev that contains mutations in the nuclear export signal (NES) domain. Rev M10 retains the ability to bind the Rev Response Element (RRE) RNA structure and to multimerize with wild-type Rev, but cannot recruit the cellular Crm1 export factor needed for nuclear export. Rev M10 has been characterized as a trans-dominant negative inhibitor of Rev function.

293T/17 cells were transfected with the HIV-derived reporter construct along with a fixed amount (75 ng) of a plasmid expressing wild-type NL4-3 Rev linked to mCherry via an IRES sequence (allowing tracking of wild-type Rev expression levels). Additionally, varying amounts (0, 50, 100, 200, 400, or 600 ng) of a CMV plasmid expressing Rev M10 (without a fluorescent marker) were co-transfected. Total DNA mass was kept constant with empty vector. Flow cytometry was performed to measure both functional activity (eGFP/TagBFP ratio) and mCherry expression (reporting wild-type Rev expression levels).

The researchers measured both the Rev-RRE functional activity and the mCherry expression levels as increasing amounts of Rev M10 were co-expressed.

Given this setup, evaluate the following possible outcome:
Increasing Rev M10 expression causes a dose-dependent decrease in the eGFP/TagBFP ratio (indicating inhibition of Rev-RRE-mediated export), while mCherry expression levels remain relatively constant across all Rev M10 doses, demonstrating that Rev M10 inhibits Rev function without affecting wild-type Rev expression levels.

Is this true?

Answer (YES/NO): YES